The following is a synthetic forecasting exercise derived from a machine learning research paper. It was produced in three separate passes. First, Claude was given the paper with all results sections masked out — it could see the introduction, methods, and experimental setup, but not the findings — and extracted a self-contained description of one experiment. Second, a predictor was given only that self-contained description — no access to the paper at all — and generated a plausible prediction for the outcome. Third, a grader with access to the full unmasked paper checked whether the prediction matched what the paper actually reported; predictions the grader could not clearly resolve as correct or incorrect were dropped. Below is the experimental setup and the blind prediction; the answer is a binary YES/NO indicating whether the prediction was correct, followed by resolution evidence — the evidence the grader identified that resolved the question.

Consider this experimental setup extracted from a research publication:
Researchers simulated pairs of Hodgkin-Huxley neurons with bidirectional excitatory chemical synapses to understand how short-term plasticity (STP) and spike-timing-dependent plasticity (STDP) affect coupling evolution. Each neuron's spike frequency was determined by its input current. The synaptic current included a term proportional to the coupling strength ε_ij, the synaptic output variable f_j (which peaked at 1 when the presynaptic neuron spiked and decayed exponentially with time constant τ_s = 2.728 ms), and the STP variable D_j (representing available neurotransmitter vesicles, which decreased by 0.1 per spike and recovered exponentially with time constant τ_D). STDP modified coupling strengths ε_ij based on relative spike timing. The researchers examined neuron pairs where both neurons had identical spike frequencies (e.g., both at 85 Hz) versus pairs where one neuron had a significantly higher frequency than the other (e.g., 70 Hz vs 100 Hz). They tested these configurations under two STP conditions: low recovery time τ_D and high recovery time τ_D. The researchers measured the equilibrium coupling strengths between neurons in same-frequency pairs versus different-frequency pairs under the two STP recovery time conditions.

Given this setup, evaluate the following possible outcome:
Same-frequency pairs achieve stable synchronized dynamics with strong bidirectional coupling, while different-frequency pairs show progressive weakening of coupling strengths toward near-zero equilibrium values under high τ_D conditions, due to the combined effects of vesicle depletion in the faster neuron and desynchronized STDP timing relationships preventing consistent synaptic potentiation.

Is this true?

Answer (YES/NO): NO